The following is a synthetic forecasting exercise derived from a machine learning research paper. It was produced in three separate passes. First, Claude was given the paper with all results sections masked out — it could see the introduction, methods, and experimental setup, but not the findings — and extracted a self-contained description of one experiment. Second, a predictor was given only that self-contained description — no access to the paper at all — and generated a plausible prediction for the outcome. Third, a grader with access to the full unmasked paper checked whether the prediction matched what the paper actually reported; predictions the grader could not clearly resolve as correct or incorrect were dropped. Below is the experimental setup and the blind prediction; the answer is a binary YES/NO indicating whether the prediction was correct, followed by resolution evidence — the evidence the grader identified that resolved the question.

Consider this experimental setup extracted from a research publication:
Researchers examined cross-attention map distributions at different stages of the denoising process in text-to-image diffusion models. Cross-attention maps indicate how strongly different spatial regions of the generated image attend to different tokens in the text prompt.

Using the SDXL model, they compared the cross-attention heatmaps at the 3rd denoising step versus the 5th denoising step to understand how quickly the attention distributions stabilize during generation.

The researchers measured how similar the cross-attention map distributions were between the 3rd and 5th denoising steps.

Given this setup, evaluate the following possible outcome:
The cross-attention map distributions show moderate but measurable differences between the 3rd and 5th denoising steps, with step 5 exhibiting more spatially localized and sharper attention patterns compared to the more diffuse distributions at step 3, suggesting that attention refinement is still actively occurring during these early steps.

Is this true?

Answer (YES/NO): NO